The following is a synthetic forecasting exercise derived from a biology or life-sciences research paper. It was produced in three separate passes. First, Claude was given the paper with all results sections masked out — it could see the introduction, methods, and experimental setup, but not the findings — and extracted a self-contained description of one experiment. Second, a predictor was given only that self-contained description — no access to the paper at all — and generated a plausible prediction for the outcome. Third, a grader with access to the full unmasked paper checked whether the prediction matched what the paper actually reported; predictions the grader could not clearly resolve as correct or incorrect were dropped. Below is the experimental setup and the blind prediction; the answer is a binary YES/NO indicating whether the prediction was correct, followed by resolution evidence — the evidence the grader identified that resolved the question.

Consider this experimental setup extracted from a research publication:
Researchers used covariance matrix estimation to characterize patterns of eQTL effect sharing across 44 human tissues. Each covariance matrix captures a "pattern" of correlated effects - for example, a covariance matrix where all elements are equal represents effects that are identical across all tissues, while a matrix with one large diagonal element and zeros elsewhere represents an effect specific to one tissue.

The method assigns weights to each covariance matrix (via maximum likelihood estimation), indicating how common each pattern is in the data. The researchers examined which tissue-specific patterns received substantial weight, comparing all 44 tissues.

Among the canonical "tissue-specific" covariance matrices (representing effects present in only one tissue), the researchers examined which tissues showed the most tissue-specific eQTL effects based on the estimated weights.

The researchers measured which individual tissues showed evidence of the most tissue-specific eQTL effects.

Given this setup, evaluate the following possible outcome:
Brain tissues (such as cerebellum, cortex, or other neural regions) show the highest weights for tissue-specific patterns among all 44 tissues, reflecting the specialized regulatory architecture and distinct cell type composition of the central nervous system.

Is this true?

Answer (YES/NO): NO